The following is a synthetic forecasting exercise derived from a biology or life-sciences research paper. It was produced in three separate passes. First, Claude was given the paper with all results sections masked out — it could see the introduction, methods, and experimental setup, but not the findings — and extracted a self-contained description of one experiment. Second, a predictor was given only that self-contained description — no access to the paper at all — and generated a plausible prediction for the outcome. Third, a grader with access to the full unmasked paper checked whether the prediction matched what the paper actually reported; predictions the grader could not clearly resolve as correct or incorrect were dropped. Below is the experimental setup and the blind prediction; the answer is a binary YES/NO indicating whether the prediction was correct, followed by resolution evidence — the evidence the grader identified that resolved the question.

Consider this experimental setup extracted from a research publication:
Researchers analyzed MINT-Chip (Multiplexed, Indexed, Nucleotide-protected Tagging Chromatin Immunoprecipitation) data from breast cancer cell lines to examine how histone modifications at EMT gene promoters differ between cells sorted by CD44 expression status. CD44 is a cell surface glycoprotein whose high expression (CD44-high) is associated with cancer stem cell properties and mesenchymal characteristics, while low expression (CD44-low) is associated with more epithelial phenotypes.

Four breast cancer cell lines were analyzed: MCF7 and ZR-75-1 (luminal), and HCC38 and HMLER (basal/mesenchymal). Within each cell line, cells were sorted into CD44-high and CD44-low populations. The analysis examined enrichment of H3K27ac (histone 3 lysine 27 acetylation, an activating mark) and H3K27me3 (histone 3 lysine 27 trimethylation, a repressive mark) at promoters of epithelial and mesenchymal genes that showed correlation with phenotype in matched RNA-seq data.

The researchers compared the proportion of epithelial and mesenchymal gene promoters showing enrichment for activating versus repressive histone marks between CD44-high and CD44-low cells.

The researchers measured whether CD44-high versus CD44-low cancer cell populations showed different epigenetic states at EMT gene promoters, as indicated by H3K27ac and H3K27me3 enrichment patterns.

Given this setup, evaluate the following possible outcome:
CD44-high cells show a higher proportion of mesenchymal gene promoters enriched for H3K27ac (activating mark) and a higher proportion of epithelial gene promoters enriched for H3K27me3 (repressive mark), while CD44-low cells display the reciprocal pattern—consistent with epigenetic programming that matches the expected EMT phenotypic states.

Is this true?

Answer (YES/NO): YES